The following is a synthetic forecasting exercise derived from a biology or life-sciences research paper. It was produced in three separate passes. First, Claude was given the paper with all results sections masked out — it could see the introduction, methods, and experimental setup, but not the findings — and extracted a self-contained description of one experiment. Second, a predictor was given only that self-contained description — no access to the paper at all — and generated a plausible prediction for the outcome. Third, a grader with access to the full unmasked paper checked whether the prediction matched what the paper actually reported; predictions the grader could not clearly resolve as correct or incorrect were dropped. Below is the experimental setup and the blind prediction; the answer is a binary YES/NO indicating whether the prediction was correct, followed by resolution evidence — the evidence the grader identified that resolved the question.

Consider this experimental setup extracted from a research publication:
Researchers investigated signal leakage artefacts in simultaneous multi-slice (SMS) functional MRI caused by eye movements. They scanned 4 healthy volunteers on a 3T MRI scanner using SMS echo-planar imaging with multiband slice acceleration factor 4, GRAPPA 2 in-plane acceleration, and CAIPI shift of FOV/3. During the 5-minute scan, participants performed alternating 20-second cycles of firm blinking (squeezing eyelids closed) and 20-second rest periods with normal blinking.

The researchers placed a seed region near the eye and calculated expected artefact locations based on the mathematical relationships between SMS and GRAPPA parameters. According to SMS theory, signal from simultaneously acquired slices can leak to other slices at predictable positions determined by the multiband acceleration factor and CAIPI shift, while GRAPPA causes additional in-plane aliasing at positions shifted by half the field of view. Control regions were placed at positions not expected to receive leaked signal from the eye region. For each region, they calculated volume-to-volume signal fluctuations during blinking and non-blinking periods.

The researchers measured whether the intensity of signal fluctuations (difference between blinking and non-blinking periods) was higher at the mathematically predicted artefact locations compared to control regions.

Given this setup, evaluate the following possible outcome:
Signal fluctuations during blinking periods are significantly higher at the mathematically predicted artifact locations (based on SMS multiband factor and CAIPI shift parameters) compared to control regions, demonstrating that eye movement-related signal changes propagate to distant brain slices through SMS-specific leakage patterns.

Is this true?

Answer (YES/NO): YES